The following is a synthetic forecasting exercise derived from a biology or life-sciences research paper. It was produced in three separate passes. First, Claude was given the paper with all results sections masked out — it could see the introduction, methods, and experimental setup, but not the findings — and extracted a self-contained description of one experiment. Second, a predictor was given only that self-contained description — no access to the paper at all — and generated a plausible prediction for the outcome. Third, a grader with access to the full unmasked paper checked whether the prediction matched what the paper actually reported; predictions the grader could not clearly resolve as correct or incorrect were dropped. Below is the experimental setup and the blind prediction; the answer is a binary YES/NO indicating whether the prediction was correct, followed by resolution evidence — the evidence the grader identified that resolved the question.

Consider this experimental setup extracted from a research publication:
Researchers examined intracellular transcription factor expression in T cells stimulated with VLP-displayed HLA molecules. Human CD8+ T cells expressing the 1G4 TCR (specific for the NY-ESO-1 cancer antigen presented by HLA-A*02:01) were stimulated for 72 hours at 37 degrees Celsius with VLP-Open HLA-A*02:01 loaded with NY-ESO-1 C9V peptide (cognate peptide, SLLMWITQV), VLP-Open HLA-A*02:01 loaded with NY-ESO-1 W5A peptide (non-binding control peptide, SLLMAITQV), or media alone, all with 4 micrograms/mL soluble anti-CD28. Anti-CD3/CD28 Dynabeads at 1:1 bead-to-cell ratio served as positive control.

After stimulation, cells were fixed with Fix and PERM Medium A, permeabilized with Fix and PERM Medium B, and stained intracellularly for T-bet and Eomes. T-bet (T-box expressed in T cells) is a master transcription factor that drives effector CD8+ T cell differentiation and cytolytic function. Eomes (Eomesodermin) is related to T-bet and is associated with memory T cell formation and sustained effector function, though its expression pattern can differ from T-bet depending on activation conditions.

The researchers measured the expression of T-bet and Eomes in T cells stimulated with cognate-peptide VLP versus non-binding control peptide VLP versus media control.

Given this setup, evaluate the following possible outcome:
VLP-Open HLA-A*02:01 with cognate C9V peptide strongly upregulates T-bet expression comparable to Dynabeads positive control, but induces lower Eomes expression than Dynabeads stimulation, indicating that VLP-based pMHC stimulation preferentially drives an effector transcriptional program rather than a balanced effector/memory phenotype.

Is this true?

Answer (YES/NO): NO